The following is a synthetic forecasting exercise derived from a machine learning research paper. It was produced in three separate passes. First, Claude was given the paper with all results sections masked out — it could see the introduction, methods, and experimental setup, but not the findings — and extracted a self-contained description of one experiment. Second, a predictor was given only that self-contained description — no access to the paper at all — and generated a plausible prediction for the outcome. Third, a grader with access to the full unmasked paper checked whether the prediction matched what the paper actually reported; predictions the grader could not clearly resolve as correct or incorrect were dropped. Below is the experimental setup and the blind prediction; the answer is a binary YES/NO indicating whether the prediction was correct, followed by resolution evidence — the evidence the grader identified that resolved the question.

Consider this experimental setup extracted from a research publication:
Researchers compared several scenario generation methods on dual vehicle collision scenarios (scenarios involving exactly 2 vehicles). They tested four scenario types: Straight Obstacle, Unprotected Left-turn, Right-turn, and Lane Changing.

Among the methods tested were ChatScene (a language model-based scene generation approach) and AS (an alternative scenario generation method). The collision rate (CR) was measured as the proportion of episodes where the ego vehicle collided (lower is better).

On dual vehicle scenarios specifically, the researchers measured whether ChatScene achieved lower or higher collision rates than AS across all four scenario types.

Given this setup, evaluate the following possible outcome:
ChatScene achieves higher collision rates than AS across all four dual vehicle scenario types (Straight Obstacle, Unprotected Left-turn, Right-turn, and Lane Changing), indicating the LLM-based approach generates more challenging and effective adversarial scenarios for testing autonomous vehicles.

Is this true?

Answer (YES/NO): NO